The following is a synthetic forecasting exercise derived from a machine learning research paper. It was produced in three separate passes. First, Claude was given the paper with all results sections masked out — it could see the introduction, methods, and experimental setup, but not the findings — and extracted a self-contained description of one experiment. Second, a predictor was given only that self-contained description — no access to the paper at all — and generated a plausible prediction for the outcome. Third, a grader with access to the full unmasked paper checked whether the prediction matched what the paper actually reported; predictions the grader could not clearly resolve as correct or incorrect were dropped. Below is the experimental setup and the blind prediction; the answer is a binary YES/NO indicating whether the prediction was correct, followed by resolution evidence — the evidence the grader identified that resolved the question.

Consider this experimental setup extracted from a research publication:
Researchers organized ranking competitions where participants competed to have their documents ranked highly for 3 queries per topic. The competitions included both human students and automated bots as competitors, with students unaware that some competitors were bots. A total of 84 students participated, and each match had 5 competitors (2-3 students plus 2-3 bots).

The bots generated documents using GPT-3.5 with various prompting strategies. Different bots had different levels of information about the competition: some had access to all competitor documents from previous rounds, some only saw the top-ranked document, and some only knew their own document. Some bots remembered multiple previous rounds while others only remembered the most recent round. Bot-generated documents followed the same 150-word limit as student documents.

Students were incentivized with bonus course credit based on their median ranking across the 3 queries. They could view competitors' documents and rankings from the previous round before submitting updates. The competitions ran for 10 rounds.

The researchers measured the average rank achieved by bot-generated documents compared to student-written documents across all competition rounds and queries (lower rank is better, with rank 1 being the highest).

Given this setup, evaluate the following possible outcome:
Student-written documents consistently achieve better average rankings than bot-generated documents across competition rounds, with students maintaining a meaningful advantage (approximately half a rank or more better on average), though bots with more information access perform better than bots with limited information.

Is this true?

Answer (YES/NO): NO